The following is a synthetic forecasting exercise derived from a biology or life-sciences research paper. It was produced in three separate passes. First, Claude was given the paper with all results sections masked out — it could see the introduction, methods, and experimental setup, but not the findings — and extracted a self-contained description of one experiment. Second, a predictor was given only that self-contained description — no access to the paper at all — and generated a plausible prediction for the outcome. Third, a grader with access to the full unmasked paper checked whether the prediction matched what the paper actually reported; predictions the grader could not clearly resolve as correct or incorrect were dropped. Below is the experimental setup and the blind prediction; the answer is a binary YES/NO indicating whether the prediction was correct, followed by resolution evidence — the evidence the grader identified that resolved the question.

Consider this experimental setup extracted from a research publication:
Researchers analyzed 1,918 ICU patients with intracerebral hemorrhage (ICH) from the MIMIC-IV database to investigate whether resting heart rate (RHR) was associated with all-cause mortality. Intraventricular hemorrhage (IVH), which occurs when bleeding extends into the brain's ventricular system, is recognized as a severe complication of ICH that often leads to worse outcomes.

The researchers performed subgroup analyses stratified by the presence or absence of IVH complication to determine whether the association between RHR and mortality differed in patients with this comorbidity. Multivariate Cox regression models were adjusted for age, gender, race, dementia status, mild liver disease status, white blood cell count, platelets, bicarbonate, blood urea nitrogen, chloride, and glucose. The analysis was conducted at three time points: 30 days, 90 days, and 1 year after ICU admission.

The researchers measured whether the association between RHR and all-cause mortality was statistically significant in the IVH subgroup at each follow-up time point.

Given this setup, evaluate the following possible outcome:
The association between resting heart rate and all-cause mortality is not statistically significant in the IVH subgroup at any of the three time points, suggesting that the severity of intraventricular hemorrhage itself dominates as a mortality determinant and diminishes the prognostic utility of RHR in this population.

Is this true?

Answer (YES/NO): NO